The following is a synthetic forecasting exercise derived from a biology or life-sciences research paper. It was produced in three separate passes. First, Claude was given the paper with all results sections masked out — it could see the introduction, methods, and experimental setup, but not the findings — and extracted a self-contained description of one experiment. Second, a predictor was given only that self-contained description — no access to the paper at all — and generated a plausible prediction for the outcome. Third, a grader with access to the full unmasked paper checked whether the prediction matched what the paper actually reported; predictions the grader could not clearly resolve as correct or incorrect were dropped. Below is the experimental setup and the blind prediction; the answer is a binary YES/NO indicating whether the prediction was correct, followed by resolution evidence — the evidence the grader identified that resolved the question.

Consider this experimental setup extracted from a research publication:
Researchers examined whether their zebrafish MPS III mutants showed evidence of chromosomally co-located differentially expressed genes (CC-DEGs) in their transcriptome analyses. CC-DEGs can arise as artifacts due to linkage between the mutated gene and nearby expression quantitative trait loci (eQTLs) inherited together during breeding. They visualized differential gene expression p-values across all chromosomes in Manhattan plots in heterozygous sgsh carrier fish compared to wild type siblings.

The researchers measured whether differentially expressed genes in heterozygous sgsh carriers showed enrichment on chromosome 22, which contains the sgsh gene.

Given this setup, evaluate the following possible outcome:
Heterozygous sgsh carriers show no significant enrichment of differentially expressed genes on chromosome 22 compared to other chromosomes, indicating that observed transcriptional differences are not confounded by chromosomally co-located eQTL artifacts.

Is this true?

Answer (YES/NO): NO